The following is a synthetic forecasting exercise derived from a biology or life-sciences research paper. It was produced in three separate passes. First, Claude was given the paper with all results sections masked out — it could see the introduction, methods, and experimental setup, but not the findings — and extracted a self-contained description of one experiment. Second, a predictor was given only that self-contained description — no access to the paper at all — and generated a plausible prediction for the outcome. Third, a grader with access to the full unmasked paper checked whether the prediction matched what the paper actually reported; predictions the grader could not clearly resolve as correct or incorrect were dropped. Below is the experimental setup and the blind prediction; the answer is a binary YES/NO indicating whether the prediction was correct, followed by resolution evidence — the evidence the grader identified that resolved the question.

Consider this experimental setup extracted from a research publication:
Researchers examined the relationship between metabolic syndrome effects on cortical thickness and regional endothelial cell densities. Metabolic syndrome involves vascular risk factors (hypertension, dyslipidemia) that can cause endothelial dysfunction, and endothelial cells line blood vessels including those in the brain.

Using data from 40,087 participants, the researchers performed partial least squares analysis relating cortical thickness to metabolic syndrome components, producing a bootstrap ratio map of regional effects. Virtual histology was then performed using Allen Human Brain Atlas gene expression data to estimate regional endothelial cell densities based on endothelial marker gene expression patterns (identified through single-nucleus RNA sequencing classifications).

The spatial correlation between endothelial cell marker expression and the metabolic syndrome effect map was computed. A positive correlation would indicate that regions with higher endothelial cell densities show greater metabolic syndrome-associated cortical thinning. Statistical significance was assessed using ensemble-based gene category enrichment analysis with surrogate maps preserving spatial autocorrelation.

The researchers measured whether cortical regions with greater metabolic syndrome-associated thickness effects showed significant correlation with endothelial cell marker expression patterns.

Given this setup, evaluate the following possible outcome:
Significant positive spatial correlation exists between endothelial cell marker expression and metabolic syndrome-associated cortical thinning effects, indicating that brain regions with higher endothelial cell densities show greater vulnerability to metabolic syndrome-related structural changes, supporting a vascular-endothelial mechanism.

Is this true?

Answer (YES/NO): YES